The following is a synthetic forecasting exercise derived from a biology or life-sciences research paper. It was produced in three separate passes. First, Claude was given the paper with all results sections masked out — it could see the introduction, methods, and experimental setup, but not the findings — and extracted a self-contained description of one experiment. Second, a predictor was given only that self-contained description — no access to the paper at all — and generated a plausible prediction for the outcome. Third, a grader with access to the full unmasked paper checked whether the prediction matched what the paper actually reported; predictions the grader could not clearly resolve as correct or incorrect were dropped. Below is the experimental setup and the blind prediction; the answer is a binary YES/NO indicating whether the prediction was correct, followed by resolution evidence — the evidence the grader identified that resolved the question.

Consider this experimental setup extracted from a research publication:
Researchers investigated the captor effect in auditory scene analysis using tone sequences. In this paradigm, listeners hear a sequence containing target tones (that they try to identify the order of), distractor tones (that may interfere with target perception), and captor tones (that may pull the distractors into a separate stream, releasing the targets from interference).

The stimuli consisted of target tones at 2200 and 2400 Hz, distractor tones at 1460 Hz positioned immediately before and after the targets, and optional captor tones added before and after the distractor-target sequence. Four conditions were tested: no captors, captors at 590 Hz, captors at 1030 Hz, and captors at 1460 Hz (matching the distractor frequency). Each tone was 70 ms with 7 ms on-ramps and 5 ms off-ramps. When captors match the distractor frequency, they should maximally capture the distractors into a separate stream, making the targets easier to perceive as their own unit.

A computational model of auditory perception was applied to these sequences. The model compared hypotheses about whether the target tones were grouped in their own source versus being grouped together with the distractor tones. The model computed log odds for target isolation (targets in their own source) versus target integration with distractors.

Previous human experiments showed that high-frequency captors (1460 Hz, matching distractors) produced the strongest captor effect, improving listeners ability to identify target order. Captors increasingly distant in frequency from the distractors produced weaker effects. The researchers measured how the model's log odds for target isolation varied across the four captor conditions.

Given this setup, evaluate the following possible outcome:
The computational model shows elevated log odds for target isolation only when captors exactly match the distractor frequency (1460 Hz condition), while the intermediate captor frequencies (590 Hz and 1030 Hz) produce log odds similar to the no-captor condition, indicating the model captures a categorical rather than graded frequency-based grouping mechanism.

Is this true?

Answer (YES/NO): NO